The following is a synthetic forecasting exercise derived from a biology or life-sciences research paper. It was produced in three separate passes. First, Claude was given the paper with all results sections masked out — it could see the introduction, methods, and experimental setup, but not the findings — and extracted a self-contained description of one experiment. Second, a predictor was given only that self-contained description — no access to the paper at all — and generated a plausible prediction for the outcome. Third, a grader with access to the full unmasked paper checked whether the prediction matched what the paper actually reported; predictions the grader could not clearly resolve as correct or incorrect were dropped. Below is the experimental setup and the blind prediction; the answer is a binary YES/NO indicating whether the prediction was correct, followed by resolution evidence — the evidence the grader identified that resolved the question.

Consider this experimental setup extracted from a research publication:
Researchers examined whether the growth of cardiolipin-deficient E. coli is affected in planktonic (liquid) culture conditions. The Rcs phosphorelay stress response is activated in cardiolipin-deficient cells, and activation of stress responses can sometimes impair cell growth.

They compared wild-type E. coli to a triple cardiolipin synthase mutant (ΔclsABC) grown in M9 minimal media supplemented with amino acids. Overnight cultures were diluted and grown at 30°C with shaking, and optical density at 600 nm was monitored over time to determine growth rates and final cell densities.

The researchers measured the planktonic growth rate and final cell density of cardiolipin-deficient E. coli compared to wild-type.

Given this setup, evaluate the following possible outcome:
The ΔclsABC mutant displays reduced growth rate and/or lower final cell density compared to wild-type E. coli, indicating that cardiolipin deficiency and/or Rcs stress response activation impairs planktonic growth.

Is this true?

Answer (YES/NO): NO